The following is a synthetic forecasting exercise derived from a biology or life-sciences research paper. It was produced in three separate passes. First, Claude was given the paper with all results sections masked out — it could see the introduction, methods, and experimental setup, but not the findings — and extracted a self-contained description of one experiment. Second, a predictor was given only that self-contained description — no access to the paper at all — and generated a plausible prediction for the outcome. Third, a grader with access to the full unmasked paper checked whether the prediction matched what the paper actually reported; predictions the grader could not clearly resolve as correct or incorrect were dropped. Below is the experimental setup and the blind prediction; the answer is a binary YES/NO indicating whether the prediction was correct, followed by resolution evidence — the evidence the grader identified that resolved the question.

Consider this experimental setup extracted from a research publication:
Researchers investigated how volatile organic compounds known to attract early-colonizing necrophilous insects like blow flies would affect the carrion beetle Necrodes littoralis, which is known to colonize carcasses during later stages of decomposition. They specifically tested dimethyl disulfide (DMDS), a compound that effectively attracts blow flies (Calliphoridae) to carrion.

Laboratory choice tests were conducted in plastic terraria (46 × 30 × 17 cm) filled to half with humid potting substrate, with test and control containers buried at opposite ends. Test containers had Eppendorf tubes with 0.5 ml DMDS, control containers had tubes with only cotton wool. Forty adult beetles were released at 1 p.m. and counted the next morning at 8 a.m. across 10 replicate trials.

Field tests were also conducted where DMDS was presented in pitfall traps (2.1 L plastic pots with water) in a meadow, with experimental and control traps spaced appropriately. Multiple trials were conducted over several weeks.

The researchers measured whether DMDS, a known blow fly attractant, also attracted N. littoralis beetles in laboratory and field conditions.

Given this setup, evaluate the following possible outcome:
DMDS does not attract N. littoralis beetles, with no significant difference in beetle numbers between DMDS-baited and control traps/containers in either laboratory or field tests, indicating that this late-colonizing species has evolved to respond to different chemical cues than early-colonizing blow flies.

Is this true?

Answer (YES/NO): YES